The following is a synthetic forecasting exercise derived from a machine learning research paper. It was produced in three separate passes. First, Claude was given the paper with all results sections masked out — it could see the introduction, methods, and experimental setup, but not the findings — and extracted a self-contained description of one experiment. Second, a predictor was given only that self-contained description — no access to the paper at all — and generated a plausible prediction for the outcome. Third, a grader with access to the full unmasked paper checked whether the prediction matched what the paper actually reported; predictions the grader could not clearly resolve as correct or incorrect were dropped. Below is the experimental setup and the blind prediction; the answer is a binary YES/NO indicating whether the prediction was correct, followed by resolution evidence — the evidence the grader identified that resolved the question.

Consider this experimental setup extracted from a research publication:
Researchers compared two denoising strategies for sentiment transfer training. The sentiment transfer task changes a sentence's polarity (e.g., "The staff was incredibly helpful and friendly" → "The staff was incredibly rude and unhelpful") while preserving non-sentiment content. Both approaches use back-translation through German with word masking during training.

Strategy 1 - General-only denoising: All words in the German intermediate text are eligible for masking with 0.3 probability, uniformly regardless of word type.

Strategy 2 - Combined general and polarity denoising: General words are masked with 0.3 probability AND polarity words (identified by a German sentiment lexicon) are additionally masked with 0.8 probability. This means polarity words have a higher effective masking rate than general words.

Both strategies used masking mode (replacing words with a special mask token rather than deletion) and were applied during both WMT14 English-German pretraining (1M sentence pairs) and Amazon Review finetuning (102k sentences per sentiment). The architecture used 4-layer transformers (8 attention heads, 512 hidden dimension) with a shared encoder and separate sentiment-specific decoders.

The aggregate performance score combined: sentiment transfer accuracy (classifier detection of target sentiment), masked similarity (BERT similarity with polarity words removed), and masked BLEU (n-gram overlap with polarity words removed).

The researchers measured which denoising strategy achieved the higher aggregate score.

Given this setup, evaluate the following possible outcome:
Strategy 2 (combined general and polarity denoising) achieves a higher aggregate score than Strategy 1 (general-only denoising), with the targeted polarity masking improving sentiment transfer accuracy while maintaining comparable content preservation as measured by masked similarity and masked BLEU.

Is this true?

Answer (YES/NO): YES